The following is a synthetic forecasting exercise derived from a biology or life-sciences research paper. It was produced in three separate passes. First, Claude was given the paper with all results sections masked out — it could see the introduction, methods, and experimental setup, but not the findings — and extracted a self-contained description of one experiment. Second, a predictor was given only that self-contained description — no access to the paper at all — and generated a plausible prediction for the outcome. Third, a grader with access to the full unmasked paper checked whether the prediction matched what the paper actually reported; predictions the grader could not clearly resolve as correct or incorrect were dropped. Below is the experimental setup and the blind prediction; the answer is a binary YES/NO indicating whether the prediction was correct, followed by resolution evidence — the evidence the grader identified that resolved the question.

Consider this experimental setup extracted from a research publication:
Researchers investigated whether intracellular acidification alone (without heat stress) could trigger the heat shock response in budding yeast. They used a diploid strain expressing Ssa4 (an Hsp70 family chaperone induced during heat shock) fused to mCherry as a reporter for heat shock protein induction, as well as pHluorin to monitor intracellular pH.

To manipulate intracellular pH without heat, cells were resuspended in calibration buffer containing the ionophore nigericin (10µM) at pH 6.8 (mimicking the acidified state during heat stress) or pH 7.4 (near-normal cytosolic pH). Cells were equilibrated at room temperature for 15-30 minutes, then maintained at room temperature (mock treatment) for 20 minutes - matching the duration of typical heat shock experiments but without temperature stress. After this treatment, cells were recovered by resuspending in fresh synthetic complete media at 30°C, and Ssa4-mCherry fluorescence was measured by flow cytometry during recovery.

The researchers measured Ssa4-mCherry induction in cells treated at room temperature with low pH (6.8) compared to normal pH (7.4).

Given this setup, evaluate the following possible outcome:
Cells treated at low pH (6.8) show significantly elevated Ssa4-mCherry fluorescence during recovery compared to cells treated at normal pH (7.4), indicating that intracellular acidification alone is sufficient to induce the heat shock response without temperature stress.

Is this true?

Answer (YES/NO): NO